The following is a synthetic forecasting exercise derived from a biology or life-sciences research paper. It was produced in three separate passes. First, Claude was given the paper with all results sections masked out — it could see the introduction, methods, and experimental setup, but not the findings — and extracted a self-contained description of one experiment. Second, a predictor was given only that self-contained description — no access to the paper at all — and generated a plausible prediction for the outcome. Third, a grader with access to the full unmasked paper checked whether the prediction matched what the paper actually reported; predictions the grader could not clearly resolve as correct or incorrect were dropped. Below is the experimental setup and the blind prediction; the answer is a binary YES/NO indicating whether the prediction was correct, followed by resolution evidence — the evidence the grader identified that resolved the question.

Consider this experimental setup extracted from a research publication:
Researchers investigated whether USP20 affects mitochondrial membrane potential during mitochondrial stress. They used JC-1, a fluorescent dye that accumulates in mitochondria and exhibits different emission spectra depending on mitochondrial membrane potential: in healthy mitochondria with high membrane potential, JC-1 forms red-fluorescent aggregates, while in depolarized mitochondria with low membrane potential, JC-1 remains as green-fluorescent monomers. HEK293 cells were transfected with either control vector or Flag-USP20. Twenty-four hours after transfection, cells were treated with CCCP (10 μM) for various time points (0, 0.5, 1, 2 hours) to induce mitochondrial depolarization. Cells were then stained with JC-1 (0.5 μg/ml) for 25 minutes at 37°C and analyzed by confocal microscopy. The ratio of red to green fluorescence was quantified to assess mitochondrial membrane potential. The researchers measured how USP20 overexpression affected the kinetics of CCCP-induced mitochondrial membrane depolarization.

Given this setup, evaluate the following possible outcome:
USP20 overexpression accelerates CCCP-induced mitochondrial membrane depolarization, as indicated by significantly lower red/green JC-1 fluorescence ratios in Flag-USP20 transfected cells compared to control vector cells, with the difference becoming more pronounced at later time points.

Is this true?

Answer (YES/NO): NO